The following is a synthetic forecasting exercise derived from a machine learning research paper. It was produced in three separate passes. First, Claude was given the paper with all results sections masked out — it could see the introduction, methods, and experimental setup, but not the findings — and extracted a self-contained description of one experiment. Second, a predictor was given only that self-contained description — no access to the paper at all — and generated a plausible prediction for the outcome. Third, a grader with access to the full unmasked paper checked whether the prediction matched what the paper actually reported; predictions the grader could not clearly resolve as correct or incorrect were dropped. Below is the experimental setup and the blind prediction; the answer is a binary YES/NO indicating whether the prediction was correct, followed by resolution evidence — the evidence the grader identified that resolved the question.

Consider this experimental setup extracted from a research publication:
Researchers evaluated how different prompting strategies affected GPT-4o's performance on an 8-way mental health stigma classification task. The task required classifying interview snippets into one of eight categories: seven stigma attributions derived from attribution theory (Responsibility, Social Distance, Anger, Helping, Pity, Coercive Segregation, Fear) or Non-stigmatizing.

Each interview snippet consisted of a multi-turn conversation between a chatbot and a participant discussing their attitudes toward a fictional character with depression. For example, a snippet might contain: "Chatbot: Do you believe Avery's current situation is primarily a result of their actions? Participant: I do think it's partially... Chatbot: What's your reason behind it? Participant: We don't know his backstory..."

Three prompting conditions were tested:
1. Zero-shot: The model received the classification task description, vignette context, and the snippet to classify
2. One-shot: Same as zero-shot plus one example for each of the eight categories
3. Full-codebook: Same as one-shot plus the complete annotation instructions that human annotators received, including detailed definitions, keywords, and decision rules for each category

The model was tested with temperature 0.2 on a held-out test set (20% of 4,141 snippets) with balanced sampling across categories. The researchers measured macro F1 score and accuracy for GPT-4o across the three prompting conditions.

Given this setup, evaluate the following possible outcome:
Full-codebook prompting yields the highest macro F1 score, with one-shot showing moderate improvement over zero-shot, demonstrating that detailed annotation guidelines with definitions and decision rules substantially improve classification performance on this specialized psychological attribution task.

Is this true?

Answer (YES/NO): YES